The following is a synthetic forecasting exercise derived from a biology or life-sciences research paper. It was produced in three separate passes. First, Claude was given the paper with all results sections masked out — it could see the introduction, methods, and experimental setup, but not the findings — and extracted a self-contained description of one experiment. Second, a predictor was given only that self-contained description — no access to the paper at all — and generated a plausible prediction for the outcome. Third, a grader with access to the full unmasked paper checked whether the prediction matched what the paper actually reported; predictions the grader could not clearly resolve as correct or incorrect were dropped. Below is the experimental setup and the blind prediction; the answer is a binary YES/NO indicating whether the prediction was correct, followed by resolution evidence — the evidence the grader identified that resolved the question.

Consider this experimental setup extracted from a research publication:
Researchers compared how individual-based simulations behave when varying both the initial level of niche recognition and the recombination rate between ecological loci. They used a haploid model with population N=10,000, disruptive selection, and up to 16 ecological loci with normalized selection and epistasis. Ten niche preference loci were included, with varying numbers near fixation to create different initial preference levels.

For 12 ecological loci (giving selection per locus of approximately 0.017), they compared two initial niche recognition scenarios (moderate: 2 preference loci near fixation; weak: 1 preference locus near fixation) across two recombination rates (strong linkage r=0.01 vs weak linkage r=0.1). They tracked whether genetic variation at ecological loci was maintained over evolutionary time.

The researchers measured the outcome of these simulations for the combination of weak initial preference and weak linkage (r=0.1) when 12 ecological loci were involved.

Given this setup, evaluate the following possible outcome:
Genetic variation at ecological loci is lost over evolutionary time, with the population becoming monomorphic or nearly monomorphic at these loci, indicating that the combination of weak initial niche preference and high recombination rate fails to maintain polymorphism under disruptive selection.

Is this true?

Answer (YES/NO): YES